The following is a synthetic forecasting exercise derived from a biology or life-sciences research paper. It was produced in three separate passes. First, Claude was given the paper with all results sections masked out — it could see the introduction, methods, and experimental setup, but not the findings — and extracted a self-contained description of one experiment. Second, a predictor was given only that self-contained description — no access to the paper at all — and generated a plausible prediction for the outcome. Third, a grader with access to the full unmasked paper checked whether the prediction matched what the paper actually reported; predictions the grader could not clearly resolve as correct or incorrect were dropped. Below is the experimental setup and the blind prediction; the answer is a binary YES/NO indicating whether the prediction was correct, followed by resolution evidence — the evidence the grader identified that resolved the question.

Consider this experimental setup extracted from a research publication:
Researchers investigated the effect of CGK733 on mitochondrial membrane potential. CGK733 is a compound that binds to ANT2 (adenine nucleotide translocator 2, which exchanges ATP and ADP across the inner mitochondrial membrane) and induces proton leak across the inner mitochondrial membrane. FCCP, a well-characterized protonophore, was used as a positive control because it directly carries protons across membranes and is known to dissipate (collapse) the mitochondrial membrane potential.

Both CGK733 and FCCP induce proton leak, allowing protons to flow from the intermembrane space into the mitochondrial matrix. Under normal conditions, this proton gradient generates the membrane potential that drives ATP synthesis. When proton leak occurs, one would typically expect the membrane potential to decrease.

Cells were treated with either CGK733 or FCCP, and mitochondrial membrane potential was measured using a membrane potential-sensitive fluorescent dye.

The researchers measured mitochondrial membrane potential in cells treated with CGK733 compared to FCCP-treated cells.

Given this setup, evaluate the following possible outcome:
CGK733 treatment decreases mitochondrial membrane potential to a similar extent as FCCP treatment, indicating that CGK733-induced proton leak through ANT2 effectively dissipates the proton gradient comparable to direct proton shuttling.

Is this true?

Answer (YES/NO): NO